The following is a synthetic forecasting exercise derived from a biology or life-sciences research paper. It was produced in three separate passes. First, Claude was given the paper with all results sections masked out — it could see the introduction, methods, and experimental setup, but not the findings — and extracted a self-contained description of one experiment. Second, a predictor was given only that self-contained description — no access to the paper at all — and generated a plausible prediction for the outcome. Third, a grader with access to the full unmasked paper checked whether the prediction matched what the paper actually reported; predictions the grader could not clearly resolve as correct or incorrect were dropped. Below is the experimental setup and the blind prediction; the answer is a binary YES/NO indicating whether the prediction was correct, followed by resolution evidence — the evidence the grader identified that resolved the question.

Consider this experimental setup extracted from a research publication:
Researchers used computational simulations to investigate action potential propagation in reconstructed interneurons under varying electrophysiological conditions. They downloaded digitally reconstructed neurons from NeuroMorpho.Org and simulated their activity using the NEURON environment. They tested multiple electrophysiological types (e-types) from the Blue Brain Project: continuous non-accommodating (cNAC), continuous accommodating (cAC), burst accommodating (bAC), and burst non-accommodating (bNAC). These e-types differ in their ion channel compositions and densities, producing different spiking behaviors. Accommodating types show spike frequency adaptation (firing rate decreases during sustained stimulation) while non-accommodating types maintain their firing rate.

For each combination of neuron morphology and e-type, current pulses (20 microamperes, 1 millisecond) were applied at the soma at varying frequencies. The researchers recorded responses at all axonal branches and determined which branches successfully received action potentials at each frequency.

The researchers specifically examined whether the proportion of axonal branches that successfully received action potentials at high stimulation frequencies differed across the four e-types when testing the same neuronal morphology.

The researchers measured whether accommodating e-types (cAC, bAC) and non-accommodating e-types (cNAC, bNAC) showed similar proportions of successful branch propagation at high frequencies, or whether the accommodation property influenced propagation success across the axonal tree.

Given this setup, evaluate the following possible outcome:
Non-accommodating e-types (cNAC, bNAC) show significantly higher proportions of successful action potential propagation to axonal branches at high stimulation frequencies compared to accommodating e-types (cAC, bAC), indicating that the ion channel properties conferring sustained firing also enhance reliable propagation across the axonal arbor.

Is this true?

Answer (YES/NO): NO